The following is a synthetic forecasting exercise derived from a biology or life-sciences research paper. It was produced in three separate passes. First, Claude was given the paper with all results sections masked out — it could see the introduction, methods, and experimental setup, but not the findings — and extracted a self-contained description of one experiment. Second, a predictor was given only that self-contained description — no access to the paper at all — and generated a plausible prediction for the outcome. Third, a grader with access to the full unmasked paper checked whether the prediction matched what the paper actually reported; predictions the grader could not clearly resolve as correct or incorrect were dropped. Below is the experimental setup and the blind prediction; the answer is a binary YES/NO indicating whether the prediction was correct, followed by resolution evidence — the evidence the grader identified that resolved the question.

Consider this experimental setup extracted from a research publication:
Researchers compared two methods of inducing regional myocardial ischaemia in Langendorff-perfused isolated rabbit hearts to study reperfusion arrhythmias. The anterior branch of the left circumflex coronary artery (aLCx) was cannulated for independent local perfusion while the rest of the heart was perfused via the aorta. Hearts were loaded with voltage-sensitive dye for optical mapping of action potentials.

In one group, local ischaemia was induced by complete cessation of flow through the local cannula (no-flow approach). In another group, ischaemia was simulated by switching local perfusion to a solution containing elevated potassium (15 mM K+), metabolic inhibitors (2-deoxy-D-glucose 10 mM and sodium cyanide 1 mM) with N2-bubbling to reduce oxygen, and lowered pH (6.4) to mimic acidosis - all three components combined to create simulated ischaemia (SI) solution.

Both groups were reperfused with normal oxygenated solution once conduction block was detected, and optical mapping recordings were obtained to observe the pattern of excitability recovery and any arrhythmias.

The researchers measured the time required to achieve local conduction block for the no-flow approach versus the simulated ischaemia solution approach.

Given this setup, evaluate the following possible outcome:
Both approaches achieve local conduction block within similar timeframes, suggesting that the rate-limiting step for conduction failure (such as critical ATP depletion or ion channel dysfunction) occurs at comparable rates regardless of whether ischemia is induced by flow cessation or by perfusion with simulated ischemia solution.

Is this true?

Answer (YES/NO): NO